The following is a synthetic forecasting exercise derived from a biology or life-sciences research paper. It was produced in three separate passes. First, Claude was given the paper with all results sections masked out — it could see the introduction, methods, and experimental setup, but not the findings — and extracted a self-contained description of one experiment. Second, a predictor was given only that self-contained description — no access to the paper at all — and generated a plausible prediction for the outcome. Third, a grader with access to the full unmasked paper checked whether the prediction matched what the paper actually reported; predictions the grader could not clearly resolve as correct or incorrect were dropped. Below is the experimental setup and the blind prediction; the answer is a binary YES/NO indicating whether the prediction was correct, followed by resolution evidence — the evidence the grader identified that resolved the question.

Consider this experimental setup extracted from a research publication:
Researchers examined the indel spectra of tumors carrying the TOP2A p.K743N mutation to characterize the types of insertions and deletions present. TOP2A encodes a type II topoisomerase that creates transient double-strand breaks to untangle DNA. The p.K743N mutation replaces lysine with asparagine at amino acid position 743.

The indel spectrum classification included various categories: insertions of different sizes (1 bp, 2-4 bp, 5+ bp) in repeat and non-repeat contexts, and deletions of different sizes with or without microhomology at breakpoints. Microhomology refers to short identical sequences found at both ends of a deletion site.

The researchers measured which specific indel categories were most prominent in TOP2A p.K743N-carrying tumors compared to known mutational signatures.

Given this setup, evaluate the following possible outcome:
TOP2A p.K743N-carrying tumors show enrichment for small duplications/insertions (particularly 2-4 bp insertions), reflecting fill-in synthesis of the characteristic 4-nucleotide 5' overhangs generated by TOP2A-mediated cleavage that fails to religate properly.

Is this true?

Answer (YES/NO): YES